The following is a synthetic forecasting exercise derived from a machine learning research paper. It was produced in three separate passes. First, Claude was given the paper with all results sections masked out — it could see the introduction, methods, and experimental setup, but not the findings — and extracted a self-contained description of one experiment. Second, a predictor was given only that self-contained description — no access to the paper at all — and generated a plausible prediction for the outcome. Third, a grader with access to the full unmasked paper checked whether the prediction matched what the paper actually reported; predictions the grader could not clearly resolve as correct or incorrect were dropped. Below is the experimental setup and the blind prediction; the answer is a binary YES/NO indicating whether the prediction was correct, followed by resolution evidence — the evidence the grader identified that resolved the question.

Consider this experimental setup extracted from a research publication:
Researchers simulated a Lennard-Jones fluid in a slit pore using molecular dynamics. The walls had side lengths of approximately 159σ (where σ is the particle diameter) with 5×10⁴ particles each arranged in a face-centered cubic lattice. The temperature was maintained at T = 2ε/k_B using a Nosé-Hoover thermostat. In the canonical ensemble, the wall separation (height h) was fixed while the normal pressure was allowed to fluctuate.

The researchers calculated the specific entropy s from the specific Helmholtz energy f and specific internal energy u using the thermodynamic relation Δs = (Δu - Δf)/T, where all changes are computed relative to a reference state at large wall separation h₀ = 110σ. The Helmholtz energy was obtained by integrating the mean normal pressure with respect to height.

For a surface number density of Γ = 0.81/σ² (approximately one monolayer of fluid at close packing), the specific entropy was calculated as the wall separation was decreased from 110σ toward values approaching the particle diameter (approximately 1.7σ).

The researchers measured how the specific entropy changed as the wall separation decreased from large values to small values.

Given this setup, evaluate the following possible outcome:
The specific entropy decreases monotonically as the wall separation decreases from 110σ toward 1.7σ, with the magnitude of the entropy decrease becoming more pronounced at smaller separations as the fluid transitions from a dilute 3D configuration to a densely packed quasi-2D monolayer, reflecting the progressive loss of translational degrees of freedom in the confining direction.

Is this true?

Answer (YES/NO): YES